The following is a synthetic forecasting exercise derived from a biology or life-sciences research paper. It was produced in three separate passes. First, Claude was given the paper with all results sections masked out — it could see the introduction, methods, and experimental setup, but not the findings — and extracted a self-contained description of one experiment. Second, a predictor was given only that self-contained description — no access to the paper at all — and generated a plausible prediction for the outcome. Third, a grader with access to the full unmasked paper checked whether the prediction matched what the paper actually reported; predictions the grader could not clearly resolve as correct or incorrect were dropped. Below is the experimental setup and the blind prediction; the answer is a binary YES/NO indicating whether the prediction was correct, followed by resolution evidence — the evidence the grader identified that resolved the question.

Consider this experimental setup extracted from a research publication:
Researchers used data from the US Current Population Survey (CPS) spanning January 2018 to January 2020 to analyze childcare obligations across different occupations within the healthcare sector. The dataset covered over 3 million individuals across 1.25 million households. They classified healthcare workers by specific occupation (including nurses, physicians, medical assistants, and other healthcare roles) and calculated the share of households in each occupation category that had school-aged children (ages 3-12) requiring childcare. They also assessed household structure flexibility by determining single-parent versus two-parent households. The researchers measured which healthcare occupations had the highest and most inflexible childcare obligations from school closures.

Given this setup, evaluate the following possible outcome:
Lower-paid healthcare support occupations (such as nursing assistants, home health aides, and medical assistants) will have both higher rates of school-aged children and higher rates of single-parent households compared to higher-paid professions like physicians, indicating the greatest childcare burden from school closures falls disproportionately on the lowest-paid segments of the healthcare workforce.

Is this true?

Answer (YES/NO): NO